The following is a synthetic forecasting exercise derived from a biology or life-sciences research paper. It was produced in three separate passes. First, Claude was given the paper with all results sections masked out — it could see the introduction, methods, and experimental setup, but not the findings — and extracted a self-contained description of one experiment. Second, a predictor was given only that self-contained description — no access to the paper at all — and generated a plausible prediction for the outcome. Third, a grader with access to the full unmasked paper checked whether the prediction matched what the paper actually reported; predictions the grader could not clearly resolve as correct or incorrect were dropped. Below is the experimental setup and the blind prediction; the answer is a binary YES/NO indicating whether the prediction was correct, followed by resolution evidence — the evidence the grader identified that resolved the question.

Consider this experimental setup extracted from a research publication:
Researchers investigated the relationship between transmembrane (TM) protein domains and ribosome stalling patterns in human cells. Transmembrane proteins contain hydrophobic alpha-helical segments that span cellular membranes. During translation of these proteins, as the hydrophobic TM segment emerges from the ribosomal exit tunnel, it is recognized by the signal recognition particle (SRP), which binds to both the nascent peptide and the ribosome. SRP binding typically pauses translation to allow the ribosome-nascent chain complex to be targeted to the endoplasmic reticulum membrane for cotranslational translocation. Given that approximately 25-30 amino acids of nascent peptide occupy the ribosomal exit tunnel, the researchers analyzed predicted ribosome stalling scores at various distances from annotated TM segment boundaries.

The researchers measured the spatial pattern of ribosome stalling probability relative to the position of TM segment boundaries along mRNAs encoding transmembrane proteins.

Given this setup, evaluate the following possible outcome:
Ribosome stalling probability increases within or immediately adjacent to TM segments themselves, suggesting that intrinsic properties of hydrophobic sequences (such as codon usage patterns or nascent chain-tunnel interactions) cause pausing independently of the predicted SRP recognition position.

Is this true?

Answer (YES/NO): NO